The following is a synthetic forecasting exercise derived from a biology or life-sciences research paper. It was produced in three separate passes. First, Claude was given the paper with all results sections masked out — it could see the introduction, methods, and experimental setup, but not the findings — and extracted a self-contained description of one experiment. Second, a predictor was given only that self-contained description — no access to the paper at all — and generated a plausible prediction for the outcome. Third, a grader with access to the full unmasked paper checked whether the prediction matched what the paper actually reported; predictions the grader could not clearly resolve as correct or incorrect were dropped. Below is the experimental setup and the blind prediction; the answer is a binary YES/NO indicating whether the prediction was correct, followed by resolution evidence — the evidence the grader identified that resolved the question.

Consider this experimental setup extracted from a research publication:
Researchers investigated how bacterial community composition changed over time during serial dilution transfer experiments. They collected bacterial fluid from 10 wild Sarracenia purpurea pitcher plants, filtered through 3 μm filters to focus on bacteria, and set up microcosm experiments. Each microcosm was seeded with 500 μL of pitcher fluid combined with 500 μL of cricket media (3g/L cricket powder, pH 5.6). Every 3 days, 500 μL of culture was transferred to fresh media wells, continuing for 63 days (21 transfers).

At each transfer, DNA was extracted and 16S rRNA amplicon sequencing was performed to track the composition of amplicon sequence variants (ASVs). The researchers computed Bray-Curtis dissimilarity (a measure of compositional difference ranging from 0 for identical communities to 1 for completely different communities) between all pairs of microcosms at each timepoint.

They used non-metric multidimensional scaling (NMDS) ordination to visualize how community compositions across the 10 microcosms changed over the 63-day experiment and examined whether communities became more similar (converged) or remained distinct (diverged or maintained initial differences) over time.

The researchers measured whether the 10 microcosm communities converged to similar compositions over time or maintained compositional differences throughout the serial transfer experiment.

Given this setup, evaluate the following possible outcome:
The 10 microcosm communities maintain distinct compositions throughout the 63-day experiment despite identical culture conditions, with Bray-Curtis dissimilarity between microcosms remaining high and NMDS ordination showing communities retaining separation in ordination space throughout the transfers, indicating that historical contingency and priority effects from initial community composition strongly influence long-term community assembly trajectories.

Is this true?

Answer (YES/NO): YES